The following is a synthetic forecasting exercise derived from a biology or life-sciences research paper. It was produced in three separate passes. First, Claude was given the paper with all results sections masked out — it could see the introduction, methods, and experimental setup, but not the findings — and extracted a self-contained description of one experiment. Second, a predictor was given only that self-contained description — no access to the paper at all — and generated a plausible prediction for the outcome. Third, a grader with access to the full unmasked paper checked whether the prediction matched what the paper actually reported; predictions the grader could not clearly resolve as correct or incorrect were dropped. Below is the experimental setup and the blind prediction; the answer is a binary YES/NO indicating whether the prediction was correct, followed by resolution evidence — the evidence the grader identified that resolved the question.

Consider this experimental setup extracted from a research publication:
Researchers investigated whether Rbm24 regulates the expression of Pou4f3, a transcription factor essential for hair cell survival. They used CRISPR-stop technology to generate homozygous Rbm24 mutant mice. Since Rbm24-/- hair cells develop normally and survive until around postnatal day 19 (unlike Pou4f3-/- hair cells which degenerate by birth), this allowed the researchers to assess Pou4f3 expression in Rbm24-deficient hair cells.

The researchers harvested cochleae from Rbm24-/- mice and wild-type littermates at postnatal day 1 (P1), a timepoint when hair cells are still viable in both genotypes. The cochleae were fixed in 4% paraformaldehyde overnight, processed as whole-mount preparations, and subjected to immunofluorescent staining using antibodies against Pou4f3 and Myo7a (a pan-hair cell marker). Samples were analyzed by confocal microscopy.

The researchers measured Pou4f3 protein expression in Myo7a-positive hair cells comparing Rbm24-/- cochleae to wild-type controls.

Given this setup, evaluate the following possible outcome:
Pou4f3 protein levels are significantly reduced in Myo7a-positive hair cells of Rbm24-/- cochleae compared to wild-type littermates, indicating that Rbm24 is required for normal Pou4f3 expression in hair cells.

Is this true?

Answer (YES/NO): NO